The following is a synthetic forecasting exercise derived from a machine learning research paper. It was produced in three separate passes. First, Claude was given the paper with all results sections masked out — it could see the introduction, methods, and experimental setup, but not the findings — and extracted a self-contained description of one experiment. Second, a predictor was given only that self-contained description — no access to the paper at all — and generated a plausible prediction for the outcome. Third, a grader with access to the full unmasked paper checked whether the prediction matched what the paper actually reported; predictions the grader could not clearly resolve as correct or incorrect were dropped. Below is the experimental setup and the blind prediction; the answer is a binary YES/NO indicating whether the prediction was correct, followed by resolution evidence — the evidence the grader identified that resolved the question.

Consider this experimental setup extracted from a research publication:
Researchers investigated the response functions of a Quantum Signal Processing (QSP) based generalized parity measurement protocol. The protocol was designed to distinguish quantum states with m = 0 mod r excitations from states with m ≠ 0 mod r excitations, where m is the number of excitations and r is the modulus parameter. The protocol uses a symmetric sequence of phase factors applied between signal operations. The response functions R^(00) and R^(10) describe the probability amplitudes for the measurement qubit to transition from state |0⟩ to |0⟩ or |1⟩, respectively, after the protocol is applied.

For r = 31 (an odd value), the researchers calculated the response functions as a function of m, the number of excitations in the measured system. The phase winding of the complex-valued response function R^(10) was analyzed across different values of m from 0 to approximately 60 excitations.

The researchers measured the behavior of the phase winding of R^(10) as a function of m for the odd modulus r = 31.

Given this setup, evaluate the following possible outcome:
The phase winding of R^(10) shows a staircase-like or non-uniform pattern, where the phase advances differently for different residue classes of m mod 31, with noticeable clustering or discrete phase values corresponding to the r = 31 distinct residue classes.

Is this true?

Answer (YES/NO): NO